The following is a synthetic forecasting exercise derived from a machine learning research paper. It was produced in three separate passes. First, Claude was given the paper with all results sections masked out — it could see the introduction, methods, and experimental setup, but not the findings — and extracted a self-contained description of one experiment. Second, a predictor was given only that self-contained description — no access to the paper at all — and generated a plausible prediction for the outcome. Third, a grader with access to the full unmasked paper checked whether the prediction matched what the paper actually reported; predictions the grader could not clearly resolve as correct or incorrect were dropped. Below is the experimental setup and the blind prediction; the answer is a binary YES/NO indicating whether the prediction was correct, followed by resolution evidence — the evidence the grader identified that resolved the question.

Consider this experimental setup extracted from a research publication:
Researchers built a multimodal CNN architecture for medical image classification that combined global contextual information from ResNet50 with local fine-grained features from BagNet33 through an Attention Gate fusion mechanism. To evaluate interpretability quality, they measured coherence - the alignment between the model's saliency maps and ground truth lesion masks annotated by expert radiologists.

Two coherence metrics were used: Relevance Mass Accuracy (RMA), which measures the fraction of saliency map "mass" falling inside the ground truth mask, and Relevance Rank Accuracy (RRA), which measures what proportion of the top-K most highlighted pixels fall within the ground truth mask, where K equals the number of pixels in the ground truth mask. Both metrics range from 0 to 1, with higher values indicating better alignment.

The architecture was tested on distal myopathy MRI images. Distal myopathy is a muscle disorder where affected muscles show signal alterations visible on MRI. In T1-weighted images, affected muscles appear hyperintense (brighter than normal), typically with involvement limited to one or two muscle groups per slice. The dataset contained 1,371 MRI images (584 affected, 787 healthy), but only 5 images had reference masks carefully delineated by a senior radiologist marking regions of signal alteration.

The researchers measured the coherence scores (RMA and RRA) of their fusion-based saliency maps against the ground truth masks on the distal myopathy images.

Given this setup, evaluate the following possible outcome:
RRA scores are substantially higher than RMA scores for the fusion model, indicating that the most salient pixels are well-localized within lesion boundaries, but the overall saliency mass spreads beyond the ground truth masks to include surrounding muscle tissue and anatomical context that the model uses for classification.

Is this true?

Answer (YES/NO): NO